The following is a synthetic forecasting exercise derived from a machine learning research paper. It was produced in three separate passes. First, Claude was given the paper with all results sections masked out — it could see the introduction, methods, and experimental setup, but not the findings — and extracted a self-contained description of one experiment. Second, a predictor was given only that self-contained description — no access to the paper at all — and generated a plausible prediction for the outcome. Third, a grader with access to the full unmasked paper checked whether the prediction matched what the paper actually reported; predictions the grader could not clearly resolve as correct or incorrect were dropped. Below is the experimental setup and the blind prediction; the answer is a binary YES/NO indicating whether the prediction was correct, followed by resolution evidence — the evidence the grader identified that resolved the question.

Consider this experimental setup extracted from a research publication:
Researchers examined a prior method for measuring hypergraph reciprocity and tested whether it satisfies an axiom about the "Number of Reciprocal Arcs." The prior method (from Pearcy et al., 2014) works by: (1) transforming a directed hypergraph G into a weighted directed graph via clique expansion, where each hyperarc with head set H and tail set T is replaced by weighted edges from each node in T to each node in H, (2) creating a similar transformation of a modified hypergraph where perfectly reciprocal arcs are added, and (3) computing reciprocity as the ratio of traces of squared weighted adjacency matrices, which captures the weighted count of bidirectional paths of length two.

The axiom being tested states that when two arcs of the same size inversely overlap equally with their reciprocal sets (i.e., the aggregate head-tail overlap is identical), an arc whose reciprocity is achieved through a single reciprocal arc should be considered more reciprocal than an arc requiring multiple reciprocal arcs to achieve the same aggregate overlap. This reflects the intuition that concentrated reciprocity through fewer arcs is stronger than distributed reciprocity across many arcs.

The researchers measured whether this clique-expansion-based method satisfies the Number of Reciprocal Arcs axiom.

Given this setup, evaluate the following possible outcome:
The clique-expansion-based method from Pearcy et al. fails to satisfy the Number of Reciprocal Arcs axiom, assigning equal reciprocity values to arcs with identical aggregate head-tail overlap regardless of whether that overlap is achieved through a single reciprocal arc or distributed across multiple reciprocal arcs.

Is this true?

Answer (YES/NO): YES